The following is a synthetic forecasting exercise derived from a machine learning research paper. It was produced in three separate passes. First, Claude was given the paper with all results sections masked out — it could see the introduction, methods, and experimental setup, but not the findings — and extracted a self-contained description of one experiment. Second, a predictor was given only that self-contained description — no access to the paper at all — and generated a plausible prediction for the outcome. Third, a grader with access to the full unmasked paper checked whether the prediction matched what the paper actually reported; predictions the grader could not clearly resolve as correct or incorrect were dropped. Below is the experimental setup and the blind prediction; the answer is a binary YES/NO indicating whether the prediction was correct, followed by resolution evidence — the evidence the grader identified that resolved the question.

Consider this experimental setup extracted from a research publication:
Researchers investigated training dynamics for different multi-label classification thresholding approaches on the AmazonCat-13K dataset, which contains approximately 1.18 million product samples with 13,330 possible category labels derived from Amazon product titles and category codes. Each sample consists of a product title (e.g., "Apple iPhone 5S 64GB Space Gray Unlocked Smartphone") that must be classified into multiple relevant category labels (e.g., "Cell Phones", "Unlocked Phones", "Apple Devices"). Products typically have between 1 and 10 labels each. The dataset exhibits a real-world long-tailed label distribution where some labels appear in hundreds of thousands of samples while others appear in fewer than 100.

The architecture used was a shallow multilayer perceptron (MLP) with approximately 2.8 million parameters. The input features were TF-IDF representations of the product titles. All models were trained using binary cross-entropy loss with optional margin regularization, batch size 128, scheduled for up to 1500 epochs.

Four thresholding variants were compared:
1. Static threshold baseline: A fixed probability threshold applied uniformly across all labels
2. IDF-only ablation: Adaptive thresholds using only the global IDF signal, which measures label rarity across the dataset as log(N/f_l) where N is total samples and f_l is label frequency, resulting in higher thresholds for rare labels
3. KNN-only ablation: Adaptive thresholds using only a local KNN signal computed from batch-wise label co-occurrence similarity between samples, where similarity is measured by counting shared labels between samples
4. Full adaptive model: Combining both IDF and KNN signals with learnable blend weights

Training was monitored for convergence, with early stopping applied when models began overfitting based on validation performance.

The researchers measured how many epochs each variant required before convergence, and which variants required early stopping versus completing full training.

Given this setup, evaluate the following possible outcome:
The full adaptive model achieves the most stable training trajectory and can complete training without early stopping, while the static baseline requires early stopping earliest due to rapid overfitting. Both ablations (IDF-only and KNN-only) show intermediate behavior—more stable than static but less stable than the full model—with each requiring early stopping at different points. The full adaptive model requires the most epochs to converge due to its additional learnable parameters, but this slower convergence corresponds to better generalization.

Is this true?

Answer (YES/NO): NO